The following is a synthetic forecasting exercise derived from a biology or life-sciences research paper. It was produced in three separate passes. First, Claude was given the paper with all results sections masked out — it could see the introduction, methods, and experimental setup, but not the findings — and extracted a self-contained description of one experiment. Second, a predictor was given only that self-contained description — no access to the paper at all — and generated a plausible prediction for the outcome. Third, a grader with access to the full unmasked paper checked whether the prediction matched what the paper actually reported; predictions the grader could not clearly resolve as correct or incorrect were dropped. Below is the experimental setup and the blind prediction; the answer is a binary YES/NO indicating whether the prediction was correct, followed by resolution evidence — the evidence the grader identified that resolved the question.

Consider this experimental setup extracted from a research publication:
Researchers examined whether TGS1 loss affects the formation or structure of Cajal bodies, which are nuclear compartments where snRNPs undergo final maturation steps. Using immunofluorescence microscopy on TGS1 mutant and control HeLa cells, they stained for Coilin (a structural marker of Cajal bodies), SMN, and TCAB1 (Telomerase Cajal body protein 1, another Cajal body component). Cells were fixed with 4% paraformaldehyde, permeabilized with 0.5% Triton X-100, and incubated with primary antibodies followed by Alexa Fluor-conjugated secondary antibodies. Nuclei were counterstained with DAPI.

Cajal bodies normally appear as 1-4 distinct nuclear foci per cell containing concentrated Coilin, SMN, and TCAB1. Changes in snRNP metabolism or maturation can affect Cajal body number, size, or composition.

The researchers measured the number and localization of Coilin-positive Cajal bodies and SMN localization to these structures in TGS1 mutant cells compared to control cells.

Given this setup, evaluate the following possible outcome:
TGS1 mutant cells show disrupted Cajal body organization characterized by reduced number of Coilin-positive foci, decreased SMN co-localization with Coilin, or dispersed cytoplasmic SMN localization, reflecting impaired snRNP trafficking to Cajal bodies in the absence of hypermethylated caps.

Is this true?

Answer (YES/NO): YES